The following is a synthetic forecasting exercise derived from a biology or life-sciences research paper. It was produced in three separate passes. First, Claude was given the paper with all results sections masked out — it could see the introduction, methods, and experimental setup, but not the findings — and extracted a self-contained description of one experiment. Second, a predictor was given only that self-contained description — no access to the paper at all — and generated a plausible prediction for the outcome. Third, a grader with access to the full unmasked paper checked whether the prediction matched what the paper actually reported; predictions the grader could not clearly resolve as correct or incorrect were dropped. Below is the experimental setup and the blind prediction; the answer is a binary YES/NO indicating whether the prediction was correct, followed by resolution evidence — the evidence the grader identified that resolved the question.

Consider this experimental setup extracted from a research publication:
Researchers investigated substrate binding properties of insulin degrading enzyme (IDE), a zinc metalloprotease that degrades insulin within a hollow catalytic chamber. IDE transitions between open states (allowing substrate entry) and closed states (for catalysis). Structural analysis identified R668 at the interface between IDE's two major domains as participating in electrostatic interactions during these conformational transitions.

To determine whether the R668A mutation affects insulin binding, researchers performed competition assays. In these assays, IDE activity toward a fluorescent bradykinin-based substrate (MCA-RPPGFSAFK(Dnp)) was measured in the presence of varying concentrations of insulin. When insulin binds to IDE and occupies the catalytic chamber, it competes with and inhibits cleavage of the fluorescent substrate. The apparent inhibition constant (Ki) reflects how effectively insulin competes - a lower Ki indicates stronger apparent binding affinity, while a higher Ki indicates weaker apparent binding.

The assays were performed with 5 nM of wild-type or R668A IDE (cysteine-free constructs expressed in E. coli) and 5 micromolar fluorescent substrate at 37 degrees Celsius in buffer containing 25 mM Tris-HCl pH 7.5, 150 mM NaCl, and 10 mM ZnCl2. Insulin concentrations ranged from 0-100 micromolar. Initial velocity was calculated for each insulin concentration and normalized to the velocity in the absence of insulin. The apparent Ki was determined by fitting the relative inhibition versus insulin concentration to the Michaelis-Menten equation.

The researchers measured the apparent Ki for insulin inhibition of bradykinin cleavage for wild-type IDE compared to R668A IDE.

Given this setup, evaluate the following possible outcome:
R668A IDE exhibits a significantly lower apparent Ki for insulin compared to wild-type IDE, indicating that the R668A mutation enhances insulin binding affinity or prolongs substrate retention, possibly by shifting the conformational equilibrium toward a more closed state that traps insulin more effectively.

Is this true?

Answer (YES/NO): NO